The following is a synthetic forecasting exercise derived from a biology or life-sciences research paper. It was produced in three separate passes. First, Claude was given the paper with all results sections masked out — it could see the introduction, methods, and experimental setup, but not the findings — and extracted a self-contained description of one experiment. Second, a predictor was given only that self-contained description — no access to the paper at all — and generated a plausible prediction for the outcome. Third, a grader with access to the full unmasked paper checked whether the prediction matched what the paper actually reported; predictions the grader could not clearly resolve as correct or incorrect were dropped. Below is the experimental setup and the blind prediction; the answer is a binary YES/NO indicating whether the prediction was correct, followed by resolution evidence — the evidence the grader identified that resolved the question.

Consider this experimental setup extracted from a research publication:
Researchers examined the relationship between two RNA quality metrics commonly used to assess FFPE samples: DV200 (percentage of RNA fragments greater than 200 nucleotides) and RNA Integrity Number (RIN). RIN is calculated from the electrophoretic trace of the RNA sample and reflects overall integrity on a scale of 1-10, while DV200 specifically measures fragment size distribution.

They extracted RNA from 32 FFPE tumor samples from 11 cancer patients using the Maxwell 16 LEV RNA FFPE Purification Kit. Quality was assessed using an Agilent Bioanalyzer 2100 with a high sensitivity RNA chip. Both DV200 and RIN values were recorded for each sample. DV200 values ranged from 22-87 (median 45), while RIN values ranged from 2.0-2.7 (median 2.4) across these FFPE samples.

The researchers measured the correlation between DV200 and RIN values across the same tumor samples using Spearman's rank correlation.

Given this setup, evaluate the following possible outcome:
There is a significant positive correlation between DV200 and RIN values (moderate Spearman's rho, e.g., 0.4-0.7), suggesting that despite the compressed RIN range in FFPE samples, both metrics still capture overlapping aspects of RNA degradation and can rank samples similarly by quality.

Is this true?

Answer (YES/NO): YES